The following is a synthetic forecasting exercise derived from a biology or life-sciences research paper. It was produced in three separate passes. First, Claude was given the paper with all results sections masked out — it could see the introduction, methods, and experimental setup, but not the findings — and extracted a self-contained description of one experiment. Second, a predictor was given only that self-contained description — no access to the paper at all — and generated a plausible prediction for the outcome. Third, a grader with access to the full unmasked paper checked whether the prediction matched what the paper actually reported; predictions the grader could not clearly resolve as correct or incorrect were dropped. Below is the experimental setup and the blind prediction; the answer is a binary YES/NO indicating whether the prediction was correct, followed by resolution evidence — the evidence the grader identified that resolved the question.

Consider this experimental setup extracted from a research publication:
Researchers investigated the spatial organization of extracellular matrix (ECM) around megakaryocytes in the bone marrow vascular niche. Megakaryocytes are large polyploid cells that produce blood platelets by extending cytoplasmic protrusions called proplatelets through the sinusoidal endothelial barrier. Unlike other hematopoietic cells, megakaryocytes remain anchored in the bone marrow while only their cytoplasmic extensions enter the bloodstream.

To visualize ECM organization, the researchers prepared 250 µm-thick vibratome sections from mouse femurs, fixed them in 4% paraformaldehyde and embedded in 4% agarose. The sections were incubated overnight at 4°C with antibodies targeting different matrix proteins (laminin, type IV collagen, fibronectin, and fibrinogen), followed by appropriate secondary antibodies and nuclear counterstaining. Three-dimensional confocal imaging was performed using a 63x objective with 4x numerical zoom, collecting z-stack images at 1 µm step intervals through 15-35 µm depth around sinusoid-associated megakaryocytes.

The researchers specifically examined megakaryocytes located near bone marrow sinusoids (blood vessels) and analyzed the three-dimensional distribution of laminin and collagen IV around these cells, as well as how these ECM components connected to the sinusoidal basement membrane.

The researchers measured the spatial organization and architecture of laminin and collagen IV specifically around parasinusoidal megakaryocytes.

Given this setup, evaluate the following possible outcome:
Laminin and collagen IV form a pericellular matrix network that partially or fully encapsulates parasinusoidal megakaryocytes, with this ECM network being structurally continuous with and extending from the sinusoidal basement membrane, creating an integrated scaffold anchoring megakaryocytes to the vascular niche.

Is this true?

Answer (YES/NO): YES